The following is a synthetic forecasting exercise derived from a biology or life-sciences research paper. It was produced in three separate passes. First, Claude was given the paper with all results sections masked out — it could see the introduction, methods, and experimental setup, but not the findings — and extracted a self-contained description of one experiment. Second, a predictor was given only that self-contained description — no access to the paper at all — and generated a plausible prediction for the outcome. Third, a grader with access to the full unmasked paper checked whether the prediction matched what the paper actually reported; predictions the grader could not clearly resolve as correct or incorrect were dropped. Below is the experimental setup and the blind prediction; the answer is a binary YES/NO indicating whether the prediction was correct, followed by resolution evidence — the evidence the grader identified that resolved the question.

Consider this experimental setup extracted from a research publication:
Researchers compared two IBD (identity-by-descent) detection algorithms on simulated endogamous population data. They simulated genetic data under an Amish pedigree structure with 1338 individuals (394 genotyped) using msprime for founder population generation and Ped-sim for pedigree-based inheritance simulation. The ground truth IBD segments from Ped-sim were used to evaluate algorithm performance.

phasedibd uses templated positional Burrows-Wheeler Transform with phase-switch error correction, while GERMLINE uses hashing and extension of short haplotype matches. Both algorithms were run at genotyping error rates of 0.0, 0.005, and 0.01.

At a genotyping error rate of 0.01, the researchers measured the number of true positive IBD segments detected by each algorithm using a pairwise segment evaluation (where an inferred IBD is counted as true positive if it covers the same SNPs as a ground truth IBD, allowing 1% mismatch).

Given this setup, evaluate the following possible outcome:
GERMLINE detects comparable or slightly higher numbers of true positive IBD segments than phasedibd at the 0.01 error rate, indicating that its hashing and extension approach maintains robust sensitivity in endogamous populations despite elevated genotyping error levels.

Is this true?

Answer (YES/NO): NO